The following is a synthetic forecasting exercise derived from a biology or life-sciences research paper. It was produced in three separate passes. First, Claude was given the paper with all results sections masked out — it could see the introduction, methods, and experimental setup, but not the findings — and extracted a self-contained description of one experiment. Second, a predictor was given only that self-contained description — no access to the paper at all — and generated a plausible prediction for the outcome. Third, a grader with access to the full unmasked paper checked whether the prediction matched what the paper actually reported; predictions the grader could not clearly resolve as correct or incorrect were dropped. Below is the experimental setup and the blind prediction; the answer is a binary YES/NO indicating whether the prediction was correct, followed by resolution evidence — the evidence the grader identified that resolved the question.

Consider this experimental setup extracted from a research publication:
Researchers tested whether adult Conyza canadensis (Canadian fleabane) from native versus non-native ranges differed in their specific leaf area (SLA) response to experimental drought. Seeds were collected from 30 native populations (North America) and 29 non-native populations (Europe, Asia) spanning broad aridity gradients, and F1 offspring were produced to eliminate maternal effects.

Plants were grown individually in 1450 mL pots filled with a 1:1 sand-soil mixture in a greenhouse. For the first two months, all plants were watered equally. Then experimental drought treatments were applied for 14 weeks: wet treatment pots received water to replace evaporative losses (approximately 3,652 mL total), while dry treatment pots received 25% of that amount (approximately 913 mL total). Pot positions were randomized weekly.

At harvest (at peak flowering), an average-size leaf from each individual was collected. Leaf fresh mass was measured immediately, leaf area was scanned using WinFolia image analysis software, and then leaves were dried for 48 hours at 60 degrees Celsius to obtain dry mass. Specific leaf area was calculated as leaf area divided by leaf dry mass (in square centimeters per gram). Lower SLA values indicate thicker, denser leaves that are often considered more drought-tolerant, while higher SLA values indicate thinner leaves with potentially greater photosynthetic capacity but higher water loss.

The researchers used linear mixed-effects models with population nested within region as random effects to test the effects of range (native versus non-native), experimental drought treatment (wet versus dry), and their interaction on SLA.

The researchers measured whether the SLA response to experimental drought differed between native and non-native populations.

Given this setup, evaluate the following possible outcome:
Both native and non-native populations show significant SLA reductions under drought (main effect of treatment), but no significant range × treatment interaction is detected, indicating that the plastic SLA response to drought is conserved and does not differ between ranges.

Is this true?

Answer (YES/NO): NO